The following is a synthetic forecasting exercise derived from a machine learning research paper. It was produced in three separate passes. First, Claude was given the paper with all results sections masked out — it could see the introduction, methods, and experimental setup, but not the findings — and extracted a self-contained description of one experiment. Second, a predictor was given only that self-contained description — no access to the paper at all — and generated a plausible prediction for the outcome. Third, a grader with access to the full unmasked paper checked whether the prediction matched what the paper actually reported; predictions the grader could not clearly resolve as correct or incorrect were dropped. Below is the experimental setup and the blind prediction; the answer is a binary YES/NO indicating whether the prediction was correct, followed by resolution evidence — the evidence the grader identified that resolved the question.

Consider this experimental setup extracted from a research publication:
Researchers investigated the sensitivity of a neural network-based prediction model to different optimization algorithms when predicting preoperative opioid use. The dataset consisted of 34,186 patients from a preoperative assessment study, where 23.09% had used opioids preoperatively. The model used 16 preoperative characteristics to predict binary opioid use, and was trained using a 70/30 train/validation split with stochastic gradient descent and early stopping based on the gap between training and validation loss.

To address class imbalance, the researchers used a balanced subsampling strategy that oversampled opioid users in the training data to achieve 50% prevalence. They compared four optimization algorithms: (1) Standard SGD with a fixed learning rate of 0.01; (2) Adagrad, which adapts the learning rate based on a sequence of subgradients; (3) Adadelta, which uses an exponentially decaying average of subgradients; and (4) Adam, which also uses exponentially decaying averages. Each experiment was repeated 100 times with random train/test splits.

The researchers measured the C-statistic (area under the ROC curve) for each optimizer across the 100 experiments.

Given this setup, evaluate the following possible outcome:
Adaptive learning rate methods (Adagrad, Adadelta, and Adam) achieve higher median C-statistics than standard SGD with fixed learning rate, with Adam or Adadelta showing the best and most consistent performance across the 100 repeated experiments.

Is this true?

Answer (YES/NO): NO